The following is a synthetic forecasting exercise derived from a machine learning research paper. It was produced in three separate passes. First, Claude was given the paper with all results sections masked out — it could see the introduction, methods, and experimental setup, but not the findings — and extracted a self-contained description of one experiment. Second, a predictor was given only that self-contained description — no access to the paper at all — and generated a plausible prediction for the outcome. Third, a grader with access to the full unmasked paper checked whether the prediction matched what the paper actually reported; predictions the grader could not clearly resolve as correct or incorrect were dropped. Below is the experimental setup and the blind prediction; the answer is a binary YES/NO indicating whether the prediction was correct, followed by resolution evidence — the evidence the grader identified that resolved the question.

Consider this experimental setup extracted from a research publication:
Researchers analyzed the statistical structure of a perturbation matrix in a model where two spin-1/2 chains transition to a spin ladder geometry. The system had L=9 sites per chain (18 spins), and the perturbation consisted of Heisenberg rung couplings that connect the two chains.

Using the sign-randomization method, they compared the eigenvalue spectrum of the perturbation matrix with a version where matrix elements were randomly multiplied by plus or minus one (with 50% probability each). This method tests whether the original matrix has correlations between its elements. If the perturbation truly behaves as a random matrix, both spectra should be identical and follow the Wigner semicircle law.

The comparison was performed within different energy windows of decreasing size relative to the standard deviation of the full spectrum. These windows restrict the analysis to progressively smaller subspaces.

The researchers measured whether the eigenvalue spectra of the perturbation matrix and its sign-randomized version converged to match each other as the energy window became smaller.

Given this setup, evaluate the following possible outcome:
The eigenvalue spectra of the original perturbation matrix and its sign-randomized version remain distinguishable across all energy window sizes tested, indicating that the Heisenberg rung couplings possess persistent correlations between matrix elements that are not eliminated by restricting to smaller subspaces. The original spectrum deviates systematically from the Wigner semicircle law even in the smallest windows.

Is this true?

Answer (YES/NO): YES